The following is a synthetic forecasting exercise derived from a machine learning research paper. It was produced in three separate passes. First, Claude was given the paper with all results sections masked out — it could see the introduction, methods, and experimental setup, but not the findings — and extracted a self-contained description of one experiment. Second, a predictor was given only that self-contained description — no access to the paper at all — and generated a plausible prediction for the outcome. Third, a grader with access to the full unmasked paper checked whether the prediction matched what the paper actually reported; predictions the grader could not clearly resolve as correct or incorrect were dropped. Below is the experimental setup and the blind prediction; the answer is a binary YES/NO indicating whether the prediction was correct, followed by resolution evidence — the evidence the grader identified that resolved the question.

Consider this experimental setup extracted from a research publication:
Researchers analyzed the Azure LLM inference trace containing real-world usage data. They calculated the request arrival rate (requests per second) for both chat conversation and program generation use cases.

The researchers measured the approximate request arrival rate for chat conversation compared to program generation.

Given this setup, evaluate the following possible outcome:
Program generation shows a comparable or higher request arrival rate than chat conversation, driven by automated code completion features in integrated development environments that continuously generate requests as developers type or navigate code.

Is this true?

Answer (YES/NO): YES